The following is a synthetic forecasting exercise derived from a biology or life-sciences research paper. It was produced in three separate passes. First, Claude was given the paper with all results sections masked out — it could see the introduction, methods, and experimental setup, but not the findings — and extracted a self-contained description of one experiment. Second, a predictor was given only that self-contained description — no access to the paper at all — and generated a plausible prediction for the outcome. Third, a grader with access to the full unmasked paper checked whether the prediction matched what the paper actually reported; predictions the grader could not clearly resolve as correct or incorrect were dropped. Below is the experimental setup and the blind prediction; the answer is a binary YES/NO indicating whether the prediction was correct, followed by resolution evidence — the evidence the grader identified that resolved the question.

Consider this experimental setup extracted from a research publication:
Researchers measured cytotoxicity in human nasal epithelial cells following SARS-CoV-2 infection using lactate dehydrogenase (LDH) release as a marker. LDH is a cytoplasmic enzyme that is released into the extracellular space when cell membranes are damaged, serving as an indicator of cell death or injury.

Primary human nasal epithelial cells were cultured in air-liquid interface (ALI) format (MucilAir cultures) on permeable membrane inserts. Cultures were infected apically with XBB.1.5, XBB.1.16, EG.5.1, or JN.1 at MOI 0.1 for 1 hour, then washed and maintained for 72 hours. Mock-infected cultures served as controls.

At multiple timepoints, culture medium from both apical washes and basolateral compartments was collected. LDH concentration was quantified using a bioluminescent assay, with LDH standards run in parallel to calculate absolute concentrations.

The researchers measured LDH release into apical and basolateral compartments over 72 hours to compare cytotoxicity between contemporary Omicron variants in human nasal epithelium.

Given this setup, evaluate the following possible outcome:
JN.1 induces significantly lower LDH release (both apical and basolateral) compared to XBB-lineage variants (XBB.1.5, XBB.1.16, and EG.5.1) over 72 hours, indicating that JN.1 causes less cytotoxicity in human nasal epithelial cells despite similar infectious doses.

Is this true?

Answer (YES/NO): NO